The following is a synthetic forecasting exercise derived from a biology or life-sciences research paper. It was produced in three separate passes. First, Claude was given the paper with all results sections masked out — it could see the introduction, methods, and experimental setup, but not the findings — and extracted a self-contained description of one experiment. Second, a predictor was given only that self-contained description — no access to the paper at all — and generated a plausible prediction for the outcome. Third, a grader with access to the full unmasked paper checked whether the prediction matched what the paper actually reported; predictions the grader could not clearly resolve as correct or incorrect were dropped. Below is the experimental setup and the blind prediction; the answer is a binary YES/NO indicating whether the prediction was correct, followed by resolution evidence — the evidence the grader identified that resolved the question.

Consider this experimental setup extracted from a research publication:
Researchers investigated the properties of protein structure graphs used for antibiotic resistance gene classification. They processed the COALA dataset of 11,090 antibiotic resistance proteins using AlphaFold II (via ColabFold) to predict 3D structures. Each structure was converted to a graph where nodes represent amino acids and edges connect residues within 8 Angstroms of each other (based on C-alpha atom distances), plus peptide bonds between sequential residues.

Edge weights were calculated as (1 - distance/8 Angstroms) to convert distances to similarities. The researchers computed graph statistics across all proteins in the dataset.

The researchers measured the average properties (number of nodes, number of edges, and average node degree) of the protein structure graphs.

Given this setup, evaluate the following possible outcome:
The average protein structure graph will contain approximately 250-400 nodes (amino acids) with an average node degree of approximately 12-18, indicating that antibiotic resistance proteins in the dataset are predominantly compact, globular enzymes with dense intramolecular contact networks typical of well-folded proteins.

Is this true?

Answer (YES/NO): NO